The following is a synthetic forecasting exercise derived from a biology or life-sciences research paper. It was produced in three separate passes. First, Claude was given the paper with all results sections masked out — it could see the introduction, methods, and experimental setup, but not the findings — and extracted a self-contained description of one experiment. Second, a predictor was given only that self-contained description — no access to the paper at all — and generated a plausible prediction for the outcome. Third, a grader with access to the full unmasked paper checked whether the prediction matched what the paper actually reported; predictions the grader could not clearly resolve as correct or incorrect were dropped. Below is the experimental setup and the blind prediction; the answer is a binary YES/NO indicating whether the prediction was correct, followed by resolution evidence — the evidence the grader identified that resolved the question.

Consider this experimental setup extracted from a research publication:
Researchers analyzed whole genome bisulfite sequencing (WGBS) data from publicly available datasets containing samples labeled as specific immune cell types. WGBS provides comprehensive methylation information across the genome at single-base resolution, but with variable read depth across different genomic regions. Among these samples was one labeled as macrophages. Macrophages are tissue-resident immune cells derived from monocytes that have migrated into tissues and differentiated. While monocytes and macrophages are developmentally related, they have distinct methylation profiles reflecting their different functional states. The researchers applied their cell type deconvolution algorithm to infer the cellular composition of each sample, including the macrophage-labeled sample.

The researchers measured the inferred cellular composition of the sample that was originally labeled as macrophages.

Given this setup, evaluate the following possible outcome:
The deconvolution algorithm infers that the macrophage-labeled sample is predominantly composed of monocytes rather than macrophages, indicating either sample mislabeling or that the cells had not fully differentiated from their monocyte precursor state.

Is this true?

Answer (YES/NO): YES